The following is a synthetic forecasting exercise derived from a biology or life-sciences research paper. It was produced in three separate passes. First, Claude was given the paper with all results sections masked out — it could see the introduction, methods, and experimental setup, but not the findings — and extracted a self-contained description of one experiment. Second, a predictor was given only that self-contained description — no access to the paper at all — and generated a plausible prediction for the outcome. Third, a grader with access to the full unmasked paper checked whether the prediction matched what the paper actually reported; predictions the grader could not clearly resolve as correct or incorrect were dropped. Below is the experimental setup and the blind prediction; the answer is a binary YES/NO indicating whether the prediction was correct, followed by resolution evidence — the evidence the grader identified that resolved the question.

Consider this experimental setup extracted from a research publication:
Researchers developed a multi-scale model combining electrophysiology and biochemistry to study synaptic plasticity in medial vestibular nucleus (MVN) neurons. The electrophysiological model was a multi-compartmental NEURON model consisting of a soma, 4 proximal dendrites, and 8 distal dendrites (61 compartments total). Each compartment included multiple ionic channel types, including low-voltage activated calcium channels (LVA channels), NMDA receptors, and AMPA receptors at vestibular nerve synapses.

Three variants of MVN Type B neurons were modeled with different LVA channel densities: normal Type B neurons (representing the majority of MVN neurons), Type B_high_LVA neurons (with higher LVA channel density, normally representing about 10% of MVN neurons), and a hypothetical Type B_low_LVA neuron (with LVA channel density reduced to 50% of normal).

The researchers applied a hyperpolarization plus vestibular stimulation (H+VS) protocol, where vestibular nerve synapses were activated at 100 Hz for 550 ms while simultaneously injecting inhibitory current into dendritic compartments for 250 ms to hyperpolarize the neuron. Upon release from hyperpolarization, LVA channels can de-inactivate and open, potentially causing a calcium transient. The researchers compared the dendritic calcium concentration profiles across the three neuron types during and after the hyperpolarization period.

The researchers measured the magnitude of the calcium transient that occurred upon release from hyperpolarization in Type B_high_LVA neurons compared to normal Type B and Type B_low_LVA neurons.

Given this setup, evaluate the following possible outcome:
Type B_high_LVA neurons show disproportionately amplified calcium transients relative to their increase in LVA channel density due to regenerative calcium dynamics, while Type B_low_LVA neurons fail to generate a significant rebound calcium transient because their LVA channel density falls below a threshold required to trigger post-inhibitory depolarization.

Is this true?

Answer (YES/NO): NO